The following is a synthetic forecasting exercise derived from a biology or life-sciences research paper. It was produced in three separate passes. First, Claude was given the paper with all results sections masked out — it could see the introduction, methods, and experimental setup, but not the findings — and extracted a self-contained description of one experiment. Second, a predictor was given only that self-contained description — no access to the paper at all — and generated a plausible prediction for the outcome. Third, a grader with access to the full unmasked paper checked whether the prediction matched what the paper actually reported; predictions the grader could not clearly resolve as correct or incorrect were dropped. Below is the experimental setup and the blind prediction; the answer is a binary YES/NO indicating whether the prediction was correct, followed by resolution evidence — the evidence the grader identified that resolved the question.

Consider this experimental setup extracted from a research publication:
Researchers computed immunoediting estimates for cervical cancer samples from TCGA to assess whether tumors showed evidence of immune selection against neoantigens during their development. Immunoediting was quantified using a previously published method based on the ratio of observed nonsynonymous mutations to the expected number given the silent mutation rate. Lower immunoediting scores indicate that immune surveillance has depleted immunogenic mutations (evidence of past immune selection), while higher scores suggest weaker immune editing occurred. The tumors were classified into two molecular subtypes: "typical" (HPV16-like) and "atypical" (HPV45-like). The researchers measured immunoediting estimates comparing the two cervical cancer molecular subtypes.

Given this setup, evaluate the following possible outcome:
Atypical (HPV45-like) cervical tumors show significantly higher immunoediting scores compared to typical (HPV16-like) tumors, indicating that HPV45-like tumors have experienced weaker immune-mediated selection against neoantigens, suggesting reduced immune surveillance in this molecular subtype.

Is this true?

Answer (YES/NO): NO